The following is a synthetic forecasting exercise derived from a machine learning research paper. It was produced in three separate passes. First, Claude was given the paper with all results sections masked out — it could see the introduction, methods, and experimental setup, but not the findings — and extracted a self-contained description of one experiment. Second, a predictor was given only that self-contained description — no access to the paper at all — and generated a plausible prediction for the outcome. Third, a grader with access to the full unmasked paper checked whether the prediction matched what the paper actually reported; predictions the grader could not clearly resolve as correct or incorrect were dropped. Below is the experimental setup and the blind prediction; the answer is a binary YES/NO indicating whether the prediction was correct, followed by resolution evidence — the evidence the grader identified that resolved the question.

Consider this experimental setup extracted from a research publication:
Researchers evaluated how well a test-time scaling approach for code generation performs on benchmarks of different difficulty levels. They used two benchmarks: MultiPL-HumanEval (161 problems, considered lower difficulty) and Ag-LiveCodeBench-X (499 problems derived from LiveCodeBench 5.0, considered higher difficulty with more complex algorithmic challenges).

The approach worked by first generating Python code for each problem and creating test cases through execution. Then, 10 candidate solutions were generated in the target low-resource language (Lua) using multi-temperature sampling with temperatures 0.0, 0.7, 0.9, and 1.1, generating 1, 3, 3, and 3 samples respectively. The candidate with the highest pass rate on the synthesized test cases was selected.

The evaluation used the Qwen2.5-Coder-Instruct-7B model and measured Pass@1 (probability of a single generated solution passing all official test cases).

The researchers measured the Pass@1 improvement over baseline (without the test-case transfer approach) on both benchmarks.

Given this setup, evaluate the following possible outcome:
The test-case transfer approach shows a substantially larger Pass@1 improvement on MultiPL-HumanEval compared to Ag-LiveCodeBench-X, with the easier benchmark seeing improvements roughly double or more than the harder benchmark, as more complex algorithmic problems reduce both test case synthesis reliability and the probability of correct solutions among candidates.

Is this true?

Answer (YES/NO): NO